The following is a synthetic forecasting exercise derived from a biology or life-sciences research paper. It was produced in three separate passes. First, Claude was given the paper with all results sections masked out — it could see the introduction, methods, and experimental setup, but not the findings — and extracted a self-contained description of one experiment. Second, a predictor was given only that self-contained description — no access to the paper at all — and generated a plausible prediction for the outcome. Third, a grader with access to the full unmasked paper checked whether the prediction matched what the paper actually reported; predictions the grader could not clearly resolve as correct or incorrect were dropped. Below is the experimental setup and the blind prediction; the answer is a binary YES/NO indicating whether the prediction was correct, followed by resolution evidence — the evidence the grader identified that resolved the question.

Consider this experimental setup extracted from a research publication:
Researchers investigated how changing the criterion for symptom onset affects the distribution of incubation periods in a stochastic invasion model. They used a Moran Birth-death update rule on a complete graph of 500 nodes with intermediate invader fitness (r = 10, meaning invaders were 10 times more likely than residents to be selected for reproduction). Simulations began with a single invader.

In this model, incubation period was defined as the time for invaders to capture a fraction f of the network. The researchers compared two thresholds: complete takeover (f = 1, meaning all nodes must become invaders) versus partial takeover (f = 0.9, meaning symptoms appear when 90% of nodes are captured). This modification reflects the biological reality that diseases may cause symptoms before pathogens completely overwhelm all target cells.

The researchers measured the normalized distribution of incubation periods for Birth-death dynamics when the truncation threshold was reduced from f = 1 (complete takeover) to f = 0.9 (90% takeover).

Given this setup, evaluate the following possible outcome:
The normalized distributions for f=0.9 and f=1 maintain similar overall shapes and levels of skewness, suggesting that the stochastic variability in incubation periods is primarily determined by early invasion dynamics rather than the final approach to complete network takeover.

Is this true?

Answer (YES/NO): NO